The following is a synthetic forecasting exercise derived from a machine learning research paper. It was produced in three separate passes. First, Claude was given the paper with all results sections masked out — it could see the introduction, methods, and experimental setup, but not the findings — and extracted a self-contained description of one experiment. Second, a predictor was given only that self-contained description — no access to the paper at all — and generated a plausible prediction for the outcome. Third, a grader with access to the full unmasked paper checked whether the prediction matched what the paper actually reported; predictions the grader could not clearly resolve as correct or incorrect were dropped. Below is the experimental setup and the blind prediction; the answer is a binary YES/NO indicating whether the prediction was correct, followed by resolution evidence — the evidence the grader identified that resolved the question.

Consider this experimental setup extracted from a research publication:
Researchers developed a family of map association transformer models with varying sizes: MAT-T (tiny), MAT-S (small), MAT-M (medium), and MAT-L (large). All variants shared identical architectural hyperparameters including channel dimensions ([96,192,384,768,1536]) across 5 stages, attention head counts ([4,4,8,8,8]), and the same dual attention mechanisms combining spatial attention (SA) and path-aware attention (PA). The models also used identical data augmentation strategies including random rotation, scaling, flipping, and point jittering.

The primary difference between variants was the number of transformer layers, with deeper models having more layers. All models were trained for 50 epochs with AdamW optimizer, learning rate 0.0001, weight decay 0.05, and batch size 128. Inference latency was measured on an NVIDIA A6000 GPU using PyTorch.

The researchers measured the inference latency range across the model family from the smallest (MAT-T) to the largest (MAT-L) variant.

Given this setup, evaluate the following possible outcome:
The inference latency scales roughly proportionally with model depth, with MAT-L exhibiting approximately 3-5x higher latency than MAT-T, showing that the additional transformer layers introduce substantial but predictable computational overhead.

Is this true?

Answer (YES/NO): NO